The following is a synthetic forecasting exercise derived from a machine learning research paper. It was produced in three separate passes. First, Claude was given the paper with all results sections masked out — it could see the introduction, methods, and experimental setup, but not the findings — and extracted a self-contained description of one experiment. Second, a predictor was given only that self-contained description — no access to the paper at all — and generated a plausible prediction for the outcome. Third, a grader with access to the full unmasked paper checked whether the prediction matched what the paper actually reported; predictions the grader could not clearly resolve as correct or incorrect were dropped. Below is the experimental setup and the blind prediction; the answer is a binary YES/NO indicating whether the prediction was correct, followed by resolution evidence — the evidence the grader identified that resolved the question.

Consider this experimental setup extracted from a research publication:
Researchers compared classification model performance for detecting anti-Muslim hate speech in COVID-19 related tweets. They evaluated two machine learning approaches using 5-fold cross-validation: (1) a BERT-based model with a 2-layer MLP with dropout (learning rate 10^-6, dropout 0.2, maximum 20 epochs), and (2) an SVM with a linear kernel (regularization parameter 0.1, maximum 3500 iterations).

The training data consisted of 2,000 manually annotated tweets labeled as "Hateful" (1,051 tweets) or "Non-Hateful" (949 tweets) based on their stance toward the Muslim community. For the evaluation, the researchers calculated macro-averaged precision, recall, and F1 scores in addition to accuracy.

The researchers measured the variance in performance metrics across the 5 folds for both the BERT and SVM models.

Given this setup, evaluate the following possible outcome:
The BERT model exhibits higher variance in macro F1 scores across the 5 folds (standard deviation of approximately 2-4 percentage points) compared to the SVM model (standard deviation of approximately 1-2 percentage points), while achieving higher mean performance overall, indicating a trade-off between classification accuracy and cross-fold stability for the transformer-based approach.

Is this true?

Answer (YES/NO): NO